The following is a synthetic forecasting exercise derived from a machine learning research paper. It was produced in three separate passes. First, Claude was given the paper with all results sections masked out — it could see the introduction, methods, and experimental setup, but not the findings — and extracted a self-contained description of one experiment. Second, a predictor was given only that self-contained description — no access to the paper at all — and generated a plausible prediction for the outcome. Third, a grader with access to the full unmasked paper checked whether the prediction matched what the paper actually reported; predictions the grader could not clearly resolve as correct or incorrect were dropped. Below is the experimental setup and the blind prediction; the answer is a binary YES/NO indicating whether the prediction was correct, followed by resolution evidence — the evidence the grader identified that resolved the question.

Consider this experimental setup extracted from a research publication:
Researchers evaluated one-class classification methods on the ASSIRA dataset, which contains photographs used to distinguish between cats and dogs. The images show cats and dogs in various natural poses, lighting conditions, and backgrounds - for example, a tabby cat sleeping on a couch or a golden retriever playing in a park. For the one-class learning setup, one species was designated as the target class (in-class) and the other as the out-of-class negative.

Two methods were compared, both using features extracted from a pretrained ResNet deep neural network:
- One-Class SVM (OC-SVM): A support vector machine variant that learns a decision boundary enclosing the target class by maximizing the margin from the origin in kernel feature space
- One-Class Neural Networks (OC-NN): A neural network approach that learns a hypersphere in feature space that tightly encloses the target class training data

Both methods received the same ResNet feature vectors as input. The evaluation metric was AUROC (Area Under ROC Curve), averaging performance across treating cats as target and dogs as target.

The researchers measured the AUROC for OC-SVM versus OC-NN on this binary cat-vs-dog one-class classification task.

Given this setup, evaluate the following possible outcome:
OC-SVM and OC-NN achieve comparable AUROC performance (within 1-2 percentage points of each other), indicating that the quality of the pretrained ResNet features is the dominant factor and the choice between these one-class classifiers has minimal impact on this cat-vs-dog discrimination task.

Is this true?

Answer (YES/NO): NO